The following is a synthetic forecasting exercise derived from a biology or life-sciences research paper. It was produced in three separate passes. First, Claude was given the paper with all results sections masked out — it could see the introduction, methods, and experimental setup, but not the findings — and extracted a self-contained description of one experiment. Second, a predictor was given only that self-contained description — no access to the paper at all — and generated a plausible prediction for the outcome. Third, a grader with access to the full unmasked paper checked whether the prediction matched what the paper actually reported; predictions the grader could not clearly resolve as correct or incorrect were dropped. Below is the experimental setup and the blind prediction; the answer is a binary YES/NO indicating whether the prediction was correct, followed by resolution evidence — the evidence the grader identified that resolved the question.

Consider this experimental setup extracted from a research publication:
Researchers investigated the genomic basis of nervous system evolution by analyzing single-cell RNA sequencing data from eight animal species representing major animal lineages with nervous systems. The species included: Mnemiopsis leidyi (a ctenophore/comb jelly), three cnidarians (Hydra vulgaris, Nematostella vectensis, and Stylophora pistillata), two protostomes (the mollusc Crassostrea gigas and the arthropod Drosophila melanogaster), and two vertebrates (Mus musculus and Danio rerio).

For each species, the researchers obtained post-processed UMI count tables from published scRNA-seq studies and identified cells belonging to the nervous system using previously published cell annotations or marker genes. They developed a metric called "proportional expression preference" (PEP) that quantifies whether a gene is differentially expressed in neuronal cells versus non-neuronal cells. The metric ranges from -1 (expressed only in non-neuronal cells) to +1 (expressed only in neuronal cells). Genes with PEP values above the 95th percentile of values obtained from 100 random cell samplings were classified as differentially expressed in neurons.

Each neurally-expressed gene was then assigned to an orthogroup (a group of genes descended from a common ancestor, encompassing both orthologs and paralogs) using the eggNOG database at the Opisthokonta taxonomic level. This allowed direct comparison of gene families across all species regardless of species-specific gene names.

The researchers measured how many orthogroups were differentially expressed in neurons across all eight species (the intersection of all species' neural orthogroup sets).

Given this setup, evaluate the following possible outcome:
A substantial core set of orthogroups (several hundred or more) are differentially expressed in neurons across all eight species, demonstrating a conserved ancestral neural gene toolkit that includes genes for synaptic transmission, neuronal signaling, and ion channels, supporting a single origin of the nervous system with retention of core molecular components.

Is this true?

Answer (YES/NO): NO